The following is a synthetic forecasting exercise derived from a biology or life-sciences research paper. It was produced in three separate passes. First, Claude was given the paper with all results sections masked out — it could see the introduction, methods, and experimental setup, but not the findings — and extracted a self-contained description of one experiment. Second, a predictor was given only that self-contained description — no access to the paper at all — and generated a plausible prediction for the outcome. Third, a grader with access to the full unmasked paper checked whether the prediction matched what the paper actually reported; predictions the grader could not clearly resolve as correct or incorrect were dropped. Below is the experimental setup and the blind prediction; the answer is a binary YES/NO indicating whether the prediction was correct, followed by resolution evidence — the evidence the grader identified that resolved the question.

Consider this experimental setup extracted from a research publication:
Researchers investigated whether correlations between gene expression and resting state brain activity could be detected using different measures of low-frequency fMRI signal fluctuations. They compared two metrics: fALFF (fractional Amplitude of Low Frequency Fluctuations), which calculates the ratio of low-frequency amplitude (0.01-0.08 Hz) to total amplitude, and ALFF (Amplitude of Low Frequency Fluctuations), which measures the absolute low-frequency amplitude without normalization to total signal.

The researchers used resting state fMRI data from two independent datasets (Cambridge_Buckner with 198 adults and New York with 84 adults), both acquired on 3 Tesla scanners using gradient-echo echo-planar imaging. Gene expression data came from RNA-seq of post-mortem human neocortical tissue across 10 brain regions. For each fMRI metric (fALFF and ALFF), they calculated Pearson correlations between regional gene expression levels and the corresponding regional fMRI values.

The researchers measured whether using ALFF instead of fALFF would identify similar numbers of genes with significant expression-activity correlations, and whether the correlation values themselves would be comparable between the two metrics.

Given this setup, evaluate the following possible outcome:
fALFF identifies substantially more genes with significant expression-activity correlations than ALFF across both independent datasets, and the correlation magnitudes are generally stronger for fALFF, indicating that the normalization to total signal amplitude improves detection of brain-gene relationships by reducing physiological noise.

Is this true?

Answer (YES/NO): NO